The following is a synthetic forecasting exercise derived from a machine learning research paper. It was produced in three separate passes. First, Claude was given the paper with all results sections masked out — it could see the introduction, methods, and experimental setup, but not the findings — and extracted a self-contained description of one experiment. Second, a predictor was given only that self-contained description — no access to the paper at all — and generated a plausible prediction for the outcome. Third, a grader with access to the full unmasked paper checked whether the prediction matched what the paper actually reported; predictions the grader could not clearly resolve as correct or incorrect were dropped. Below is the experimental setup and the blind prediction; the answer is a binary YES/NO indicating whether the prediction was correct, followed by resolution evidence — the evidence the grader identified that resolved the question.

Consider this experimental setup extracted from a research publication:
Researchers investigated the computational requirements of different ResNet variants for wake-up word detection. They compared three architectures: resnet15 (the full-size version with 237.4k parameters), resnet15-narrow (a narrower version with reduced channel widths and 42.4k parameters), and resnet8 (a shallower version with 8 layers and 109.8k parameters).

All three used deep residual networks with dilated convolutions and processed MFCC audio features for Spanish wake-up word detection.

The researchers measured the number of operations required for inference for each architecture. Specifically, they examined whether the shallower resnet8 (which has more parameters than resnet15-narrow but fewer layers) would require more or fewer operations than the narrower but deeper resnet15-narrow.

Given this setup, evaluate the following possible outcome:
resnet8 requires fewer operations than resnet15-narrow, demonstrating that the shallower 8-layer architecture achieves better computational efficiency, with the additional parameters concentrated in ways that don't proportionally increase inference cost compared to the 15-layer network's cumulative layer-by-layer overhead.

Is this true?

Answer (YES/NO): YES